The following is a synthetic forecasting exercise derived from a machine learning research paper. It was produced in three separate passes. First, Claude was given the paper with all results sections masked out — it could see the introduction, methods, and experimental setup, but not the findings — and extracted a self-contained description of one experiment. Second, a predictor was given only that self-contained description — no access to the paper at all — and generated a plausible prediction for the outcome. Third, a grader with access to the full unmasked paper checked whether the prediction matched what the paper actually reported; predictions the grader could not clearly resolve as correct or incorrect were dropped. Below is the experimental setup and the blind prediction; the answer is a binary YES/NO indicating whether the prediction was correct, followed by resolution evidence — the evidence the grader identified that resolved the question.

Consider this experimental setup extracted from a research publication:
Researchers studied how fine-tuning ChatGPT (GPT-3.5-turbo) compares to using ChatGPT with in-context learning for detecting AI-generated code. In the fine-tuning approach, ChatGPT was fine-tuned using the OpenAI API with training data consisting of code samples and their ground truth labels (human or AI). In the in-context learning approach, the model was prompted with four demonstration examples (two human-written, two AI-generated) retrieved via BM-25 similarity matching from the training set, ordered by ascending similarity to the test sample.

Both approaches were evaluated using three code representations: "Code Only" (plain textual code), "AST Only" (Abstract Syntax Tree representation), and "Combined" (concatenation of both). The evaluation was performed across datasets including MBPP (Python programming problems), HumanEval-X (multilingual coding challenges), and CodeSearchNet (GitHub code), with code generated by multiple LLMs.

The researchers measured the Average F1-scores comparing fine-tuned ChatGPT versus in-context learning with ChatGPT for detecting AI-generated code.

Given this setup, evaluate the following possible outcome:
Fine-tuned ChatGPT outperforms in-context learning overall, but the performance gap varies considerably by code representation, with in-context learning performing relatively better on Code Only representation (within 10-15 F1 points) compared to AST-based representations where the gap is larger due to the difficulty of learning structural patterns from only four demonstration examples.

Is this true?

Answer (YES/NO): NO